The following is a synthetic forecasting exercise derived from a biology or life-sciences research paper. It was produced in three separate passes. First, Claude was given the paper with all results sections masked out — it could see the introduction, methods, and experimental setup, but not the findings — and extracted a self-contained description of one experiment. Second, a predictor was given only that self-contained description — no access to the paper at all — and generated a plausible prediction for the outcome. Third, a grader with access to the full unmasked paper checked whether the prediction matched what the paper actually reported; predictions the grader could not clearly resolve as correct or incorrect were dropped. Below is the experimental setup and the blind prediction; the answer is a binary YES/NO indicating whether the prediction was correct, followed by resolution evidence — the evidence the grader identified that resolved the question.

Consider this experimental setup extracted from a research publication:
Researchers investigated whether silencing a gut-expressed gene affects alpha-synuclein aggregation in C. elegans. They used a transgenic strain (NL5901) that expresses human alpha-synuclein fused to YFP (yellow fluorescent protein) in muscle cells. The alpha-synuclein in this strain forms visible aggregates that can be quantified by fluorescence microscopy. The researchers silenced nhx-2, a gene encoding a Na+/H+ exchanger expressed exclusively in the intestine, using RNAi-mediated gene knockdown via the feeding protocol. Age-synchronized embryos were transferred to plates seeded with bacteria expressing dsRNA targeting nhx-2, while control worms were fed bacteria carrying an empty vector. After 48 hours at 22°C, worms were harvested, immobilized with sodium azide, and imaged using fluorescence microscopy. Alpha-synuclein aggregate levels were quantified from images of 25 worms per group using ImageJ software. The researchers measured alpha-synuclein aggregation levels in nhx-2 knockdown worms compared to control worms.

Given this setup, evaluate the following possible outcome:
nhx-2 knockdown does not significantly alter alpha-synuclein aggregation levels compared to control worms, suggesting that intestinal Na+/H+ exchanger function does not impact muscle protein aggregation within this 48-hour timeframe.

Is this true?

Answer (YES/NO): NO